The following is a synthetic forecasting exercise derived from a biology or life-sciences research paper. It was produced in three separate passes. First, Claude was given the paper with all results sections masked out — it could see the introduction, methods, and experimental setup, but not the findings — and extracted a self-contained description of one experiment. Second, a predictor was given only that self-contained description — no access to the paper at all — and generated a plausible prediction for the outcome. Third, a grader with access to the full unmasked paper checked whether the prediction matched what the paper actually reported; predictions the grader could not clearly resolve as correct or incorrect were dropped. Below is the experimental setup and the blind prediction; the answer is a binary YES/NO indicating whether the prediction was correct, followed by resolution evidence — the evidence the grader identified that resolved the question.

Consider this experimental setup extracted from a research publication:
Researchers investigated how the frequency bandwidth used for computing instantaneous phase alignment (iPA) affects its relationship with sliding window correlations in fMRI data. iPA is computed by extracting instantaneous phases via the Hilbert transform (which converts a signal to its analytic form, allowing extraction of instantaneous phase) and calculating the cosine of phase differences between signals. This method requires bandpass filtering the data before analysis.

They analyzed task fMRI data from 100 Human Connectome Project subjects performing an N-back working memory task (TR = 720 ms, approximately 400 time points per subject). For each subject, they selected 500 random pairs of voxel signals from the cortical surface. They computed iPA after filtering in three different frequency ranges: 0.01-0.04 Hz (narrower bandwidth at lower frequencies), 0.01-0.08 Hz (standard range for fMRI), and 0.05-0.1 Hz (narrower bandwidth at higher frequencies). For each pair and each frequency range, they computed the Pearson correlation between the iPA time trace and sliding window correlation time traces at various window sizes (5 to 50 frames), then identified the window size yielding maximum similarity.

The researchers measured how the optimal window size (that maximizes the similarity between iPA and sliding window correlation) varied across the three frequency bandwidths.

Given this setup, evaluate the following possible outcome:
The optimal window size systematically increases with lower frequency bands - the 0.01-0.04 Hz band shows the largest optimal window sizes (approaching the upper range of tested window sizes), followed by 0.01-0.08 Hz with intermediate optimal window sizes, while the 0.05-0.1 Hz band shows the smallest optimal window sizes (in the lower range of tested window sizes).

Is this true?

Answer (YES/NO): YES